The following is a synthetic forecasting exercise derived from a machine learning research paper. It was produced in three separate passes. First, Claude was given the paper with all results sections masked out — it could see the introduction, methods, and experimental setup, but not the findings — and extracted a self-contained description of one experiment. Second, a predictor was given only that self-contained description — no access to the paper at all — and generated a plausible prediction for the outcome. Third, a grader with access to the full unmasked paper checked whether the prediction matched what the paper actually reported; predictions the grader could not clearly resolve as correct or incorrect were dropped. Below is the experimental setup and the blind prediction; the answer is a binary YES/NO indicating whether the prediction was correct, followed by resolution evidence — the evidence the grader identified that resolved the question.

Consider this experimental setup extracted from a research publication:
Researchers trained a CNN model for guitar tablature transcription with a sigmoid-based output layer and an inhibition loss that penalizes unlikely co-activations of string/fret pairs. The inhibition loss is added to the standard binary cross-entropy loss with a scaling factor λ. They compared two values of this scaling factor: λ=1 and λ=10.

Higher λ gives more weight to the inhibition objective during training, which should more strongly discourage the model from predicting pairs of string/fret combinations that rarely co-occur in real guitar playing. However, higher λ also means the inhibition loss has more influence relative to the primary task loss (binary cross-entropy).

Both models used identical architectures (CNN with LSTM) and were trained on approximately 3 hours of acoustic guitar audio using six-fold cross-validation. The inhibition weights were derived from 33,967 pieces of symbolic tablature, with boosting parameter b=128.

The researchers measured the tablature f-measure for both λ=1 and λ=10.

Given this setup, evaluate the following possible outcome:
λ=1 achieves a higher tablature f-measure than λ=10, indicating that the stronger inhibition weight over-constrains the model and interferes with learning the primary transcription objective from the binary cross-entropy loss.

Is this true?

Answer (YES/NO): NO